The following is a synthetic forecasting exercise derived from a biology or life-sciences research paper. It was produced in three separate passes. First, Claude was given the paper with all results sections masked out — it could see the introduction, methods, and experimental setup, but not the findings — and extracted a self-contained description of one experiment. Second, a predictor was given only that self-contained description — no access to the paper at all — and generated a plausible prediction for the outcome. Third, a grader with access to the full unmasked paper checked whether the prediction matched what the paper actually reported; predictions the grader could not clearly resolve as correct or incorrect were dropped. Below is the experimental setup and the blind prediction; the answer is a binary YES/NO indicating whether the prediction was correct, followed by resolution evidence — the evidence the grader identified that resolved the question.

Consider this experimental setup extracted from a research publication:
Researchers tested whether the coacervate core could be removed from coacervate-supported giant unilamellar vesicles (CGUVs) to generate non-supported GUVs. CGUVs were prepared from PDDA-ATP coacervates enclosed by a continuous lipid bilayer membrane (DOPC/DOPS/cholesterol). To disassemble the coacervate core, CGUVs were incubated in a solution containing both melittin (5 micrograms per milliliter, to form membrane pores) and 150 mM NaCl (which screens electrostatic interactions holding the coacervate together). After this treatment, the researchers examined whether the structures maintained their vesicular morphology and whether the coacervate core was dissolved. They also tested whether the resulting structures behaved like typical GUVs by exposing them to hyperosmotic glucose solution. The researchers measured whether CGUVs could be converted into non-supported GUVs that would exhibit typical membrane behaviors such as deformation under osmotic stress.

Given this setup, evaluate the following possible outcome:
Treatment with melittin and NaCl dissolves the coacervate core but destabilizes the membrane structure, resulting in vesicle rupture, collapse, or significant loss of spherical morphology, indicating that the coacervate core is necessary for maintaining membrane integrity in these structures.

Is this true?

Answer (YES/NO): NO